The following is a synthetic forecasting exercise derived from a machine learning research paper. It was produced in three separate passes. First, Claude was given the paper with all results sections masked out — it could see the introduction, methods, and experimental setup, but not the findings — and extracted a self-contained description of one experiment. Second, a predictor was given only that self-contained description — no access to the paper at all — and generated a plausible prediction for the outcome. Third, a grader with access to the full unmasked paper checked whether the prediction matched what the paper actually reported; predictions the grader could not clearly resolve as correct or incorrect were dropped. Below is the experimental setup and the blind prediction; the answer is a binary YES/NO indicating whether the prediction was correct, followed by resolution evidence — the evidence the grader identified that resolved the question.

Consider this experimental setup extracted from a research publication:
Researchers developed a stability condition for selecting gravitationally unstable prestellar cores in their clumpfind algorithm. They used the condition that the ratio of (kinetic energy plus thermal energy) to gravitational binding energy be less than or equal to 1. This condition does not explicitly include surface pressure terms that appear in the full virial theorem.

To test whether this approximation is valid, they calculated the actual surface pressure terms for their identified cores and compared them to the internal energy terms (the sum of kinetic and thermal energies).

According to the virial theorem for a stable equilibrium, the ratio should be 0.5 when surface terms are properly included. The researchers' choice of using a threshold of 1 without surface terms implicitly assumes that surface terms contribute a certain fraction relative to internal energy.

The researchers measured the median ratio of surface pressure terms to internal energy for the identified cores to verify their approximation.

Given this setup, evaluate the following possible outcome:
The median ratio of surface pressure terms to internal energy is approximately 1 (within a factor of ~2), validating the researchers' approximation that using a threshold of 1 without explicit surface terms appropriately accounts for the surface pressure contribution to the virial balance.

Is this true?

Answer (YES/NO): NO